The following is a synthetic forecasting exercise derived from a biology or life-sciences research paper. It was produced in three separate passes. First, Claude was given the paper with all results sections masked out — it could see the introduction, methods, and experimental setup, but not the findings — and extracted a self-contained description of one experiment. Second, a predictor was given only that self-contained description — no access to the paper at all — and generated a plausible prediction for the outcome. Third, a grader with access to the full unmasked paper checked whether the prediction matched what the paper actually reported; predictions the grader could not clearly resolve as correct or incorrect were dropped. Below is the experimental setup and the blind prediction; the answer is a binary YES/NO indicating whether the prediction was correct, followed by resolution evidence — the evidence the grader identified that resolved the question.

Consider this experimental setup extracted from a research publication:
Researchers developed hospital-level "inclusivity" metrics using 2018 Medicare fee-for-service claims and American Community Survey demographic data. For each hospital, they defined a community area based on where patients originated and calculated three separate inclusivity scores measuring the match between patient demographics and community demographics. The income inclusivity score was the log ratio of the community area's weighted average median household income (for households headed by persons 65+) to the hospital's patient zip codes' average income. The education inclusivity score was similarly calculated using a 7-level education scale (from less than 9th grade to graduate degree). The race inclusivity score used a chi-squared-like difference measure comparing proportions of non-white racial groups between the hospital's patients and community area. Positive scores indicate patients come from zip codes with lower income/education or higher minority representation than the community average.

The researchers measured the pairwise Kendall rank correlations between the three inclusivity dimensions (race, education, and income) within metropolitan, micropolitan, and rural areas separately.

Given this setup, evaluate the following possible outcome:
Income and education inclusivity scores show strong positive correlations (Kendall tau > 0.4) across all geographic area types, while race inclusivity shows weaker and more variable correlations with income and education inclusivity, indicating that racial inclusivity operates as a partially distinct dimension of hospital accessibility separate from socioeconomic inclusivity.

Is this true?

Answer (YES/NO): NO